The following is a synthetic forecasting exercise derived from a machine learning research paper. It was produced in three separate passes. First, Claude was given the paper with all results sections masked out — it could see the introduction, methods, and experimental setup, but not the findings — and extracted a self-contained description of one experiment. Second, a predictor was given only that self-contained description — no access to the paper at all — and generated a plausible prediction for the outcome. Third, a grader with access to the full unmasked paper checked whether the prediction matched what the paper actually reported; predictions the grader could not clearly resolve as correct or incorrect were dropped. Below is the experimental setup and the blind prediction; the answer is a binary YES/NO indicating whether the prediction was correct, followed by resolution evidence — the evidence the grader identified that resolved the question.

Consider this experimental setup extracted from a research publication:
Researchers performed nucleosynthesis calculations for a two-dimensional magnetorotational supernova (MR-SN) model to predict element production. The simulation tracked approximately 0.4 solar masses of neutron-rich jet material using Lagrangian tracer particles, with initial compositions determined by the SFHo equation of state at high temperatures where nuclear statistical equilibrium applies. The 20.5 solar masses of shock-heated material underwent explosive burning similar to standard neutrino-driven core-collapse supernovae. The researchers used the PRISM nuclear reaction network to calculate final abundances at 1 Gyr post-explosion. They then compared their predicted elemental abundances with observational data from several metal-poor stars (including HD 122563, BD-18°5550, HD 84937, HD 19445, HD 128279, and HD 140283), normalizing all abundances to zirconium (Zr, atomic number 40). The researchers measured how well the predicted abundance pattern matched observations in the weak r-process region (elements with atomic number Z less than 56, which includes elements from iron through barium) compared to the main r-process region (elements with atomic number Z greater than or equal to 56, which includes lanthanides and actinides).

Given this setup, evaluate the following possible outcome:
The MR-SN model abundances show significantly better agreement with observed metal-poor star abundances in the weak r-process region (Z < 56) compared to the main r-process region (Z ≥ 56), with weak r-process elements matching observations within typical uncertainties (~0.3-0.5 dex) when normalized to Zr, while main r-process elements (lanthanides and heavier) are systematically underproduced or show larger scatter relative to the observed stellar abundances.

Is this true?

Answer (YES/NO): YES